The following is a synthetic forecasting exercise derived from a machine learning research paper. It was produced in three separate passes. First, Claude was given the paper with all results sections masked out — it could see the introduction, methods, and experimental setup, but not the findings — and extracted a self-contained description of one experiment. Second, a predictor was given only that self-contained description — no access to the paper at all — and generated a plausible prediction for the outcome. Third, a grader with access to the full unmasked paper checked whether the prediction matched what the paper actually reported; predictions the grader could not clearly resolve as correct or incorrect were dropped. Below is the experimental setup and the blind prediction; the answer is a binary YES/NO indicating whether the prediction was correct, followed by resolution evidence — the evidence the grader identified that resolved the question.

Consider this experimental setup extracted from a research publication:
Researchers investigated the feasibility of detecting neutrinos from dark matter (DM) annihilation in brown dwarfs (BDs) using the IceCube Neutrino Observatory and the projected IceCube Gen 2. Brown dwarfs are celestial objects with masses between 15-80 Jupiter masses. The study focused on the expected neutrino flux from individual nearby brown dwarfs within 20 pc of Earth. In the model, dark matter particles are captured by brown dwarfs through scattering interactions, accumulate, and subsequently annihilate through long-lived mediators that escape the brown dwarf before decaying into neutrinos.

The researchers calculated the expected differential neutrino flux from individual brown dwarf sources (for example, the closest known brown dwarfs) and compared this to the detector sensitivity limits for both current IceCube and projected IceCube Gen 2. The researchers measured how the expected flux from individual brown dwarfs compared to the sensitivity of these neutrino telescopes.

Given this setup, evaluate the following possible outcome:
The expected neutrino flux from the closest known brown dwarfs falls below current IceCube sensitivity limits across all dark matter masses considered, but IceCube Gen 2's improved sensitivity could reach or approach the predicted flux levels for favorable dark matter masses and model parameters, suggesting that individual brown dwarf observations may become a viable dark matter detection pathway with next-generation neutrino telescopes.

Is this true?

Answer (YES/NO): NO